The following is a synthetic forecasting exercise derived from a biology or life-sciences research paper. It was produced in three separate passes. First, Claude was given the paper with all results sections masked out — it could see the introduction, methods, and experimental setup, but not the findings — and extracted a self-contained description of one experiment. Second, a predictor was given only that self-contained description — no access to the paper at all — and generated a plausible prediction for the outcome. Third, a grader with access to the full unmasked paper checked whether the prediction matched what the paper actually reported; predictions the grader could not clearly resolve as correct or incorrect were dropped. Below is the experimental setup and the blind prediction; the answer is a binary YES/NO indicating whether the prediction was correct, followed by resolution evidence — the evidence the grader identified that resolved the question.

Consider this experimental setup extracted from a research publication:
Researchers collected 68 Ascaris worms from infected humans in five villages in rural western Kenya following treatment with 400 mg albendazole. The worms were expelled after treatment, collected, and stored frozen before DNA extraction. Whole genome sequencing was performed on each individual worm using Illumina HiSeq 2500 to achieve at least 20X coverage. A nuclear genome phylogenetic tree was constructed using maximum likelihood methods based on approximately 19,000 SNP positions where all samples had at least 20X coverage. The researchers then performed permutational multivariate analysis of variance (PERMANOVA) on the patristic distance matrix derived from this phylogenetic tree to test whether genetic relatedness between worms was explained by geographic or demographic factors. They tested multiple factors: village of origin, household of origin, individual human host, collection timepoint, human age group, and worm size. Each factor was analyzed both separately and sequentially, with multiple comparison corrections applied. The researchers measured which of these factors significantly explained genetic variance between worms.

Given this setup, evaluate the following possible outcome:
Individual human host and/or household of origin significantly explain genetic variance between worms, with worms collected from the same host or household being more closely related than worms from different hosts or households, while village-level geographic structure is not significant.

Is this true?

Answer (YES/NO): NO